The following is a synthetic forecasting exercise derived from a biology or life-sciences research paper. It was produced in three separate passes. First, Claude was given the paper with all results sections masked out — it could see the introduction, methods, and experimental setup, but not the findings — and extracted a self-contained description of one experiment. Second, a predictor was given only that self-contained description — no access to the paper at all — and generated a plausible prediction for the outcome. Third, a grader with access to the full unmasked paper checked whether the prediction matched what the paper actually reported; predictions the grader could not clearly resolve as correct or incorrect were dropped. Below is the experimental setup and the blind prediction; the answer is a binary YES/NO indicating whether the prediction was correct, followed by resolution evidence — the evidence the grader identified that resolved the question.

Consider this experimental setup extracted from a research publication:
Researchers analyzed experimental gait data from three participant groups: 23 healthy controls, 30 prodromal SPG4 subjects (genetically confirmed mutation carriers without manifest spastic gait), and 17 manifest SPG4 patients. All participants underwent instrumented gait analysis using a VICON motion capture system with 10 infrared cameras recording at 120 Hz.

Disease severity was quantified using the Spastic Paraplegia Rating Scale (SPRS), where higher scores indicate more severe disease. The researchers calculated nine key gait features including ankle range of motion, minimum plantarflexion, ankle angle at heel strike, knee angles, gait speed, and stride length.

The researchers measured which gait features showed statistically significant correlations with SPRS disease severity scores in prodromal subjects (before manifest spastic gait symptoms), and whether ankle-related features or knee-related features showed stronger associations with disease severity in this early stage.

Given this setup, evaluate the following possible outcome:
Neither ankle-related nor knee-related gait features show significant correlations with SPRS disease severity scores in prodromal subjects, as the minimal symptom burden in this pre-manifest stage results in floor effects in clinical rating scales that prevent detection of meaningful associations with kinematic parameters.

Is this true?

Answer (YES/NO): NO